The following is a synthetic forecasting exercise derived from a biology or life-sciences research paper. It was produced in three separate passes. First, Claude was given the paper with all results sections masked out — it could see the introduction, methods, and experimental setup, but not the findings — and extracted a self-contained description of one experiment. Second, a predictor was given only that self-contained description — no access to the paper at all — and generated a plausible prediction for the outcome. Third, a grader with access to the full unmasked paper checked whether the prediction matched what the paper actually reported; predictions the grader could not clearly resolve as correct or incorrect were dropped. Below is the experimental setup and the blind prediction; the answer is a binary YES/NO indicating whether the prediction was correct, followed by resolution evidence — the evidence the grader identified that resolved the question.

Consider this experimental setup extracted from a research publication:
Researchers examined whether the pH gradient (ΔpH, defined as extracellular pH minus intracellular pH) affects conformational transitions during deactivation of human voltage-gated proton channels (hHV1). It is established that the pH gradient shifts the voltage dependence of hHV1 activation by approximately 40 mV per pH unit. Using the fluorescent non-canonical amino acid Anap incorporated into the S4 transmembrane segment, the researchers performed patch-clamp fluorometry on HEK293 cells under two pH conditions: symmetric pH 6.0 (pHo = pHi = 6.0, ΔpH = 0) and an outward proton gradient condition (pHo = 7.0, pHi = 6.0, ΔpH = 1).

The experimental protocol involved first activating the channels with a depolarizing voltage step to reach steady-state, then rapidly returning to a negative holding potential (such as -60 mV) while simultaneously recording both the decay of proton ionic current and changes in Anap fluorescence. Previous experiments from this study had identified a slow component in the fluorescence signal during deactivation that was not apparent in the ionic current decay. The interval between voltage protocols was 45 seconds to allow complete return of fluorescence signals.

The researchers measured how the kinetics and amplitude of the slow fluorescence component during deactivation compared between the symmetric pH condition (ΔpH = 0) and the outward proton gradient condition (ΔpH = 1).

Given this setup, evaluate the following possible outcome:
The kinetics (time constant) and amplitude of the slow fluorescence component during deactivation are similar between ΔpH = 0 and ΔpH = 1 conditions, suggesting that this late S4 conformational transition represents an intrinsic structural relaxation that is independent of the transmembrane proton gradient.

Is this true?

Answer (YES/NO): NO